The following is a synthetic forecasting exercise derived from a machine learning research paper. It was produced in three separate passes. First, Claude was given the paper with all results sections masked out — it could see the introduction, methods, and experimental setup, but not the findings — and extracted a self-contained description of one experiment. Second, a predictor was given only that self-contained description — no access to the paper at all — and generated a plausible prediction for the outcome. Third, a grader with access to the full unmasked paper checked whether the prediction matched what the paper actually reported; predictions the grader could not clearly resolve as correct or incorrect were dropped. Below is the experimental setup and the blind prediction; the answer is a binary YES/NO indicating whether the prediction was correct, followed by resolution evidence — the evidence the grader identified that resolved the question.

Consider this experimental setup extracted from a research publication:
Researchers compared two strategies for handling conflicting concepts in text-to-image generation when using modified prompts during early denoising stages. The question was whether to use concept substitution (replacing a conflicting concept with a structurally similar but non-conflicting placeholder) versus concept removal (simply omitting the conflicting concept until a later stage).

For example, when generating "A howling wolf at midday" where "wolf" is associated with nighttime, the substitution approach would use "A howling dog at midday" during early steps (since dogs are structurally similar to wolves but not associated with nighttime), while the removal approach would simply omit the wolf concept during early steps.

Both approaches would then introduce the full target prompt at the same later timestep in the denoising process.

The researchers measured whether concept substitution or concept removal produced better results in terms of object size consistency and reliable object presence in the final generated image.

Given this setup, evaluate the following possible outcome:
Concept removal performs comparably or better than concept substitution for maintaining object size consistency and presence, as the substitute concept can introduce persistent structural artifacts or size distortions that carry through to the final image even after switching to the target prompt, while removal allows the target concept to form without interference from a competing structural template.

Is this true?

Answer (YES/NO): NO